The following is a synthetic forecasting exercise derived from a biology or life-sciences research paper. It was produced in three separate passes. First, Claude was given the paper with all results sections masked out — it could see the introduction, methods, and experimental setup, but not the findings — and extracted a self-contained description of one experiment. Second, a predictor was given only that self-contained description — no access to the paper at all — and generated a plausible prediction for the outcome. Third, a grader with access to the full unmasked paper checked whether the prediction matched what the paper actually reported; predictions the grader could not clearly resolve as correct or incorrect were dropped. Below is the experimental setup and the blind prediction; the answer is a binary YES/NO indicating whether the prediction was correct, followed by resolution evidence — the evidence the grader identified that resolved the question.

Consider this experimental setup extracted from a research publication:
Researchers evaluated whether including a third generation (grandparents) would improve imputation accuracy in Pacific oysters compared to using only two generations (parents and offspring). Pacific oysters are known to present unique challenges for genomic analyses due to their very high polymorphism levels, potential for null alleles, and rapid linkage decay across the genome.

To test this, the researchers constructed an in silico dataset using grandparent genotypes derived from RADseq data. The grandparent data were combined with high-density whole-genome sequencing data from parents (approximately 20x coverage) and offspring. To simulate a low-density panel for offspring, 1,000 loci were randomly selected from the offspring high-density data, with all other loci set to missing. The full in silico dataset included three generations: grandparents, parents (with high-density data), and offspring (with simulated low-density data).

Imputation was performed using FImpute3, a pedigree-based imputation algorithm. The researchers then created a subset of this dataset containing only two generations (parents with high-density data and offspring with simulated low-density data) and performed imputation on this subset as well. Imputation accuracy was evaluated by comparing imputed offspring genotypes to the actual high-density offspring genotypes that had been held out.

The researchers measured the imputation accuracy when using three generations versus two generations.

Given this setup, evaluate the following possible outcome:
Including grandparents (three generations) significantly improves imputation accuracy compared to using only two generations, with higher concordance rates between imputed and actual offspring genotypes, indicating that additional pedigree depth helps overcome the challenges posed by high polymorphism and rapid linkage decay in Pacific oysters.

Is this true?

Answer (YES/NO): YES